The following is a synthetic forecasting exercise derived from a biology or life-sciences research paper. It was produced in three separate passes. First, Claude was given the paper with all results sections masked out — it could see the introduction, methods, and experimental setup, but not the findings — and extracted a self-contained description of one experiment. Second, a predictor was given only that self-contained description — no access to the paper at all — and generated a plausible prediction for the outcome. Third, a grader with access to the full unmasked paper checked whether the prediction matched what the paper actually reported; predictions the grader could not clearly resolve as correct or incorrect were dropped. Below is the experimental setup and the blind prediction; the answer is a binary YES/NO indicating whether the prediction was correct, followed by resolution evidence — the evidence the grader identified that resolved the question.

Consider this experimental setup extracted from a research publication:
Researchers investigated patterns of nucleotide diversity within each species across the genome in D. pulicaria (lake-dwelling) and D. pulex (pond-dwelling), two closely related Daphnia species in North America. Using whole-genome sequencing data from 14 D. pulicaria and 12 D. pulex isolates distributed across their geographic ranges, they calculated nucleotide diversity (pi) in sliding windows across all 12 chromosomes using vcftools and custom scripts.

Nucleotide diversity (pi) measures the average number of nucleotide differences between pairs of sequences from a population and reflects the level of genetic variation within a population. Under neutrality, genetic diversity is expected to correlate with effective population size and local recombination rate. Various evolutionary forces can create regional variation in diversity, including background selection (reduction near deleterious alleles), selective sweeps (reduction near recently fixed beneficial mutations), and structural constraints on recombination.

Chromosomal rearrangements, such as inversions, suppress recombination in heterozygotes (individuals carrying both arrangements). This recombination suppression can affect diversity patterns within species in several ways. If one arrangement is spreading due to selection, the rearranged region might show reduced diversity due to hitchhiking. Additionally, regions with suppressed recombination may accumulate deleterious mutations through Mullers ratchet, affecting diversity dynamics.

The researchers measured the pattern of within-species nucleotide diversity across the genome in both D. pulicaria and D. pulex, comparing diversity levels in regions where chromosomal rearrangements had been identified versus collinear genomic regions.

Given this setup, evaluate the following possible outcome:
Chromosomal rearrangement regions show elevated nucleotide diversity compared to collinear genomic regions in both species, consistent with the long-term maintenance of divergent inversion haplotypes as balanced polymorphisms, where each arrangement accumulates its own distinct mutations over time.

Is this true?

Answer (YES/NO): NO